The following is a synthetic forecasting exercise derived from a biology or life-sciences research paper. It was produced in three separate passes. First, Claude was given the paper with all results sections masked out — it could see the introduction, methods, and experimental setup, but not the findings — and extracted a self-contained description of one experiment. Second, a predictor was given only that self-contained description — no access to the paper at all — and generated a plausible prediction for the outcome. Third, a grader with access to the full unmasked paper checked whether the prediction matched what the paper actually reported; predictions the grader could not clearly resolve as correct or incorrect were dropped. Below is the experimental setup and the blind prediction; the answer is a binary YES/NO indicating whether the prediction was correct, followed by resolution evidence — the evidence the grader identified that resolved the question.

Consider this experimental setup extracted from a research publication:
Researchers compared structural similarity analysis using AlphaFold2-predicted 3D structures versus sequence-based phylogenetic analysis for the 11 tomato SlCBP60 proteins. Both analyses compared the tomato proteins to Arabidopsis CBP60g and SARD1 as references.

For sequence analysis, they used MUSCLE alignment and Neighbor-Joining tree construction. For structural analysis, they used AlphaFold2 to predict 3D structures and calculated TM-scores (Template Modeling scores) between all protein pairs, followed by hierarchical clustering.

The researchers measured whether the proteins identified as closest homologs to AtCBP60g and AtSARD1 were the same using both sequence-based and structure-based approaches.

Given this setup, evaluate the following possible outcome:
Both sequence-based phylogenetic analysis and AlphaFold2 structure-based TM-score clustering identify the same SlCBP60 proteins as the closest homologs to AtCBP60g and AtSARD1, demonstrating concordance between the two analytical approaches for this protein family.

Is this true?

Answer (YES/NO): YES